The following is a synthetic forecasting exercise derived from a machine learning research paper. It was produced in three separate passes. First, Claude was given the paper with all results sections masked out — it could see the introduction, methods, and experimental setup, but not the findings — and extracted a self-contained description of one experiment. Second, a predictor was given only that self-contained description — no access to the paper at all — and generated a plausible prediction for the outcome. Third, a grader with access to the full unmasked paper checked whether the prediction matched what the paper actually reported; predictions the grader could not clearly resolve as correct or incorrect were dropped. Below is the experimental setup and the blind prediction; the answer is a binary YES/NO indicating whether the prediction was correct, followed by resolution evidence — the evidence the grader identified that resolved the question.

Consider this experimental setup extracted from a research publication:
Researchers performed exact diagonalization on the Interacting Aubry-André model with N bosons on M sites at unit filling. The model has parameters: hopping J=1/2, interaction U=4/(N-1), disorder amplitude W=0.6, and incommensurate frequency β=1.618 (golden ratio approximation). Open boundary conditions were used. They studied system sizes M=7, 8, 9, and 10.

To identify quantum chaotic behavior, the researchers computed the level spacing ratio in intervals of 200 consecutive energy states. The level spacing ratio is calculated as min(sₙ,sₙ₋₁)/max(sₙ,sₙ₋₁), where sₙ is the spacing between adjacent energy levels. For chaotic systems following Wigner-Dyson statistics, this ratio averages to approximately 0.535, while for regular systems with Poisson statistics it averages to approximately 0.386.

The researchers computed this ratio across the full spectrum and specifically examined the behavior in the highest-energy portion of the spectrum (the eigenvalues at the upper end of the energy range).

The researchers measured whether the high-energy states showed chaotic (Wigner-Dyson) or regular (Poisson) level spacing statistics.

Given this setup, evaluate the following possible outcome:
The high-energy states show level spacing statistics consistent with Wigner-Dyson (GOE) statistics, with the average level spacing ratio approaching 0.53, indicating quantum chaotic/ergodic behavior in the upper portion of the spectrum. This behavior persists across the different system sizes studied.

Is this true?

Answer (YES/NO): NO